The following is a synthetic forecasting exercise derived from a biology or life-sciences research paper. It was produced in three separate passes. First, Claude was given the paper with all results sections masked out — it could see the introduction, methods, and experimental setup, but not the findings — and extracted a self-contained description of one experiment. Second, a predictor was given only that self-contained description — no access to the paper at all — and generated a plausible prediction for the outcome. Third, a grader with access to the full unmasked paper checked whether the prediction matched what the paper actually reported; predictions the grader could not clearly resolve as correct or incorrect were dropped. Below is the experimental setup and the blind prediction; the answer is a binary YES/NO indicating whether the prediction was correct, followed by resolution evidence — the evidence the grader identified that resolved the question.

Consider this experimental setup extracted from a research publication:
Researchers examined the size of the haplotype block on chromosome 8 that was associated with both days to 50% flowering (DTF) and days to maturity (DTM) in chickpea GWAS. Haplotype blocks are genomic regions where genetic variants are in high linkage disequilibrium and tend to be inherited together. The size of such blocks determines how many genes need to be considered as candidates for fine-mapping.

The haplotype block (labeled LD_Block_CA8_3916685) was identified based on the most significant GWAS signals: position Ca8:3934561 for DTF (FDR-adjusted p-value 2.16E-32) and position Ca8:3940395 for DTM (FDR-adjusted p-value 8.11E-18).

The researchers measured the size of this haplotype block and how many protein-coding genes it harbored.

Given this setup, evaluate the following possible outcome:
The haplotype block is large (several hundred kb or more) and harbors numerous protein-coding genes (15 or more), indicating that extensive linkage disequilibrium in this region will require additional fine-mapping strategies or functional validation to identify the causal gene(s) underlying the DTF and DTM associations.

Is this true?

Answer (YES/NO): NO